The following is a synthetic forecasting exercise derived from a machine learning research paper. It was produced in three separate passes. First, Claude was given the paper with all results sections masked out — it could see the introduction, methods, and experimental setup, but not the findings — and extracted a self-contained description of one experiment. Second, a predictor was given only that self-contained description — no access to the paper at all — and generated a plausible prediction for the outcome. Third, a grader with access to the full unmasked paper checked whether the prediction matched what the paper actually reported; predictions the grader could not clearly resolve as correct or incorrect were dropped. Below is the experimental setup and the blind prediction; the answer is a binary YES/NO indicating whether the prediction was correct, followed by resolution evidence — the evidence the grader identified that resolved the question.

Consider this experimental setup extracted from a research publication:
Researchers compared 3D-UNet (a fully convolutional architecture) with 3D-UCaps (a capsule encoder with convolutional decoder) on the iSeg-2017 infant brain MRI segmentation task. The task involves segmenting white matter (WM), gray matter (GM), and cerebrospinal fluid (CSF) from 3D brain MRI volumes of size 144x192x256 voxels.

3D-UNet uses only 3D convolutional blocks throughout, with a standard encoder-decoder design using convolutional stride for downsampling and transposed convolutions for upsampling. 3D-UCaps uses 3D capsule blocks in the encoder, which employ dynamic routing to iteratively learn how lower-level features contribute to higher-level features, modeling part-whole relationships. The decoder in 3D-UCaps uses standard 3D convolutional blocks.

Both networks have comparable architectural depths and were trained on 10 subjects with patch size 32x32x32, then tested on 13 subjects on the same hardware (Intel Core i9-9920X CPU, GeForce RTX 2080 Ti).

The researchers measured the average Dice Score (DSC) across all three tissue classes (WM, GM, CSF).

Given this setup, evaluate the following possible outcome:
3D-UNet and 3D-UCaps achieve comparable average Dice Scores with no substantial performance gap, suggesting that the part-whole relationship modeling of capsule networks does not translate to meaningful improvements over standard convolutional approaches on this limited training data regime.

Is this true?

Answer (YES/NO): YES